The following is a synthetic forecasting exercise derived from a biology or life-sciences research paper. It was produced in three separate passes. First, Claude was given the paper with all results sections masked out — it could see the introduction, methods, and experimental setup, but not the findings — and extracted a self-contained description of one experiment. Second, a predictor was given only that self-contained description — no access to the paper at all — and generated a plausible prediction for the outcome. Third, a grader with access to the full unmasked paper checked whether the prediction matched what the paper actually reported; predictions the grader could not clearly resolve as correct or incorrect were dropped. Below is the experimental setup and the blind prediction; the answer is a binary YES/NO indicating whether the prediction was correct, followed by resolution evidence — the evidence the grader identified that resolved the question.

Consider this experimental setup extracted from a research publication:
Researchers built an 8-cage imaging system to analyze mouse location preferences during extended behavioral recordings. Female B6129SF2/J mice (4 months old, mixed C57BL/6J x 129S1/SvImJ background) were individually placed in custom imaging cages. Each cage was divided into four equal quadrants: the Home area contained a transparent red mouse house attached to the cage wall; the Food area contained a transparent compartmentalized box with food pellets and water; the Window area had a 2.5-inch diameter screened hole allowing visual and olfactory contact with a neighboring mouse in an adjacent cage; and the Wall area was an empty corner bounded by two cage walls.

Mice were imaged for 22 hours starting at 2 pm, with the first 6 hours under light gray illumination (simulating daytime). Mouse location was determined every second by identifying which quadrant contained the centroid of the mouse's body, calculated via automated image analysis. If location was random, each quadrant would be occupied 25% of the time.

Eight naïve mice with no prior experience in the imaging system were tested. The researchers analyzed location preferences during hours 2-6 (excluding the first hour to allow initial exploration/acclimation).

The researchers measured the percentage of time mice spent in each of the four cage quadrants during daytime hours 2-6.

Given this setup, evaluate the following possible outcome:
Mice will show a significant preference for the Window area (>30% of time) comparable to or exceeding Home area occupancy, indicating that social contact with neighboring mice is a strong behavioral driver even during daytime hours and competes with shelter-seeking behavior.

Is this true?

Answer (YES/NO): NO